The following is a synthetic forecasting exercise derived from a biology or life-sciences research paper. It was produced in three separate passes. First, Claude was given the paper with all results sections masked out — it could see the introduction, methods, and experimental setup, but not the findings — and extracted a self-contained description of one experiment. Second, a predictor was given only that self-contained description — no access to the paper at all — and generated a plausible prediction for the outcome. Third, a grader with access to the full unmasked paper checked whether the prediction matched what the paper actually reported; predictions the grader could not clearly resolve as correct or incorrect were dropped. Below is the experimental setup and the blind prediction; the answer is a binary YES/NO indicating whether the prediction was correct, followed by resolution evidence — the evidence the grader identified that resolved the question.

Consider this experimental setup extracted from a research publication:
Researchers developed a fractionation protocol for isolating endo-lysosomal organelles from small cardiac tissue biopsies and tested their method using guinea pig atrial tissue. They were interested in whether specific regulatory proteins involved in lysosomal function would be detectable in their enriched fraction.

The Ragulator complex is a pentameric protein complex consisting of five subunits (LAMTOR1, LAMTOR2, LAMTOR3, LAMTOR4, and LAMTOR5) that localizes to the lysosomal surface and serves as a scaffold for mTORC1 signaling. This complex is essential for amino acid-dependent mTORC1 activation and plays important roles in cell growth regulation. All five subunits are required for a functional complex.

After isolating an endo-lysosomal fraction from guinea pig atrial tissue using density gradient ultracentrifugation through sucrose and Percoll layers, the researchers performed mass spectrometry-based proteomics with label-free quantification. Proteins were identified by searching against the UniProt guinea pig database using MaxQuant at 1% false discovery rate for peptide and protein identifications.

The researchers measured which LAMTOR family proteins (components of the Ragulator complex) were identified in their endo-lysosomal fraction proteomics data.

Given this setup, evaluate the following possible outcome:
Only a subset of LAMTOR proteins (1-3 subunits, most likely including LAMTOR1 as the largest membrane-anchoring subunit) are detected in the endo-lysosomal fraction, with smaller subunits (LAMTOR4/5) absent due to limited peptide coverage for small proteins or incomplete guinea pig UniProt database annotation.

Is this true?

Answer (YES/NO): NO